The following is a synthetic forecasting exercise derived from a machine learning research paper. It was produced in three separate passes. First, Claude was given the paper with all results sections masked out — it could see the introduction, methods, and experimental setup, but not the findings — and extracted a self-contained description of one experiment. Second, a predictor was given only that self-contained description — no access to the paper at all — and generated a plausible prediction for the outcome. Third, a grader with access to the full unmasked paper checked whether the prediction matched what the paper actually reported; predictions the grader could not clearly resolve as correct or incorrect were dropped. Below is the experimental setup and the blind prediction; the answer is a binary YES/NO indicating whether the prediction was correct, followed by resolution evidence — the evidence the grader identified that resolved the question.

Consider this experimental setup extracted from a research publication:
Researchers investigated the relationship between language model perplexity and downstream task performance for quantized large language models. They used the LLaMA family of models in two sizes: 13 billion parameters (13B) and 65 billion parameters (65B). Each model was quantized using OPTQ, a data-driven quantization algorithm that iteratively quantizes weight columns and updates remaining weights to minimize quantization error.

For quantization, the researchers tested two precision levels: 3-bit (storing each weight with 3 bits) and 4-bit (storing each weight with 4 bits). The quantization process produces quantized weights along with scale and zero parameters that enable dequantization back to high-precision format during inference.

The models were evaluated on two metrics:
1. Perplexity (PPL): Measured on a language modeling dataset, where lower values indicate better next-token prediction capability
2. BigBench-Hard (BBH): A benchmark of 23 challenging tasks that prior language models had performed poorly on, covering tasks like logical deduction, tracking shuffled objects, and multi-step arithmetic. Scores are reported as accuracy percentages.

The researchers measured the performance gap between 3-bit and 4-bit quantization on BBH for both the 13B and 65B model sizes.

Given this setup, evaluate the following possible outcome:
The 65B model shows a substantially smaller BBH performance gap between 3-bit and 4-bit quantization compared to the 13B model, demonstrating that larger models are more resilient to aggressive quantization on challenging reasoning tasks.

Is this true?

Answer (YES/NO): YES